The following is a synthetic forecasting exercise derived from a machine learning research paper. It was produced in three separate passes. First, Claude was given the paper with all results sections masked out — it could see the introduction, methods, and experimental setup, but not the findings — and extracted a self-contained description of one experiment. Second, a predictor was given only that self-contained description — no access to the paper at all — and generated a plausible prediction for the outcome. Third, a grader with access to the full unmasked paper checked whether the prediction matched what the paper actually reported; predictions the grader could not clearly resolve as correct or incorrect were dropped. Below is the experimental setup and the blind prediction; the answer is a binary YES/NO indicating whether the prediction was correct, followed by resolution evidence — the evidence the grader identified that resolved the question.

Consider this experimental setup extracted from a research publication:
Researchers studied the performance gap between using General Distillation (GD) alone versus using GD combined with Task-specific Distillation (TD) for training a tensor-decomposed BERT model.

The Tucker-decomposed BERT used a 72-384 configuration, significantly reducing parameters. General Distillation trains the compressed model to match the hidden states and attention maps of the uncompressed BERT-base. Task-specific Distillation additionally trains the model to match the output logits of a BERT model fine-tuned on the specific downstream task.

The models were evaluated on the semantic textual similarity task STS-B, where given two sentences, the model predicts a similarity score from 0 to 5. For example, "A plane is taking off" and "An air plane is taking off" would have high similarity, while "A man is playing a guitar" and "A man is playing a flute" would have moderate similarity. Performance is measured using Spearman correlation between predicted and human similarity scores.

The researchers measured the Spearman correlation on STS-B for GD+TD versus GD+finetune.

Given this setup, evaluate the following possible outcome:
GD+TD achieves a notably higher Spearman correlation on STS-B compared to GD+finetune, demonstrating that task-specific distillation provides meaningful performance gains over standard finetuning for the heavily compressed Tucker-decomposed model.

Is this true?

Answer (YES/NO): YES